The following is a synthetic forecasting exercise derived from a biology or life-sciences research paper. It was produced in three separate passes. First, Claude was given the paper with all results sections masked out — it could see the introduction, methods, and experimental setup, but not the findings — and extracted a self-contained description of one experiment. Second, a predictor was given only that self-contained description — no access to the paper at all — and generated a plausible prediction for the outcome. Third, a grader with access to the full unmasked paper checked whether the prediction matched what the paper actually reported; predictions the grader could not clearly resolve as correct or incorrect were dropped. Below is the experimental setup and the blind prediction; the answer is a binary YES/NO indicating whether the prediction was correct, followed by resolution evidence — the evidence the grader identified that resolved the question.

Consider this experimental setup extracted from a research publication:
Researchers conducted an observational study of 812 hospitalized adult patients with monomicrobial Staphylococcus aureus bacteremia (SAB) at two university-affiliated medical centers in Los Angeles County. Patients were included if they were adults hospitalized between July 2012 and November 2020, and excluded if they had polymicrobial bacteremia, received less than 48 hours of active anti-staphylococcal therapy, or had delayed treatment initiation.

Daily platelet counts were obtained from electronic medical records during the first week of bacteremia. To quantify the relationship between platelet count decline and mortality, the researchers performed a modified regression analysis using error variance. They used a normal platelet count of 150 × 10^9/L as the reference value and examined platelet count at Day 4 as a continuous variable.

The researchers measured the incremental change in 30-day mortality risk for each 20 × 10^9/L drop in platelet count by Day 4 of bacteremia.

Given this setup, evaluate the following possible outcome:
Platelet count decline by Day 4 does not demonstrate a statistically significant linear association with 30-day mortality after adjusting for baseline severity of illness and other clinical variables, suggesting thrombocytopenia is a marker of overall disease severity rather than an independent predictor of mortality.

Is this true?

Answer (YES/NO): NO